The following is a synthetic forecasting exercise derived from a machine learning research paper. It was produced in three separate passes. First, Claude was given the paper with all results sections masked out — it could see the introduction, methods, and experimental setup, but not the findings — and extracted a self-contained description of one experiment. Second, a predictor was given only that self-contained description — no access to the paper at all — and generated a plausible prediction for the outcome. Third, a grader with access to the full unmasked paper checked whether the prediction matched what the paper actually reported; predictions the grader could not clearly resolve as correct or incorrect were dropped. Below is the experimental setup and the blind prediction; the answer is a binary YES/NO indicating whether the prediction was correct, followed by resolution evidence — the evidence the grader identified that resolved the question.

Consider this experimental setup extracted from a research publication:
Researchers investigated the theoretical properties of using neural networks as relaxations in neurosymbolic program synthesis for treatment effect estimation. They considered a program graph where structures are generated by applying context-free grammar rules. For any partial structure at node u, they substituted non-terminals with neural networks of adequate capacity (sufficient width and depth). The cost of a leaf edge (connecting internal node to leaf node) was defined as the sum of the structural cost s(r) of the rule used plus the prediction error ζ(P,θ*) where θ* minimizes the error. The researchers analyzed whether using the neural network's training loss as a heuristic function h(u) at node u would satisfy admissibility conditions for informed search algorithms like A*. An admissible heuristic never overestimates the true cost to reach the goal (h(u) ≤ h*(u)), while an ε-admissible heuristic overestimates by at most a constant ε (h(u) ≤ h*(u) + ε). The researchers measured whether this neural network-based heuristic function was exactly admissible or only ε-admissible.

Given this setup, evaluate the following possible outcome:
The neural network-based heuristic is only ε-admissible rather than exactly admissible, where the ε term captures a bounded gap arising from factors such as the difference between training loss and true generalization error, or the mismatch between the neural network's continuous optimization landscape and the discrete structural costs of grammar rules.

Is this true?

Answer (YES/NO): YES